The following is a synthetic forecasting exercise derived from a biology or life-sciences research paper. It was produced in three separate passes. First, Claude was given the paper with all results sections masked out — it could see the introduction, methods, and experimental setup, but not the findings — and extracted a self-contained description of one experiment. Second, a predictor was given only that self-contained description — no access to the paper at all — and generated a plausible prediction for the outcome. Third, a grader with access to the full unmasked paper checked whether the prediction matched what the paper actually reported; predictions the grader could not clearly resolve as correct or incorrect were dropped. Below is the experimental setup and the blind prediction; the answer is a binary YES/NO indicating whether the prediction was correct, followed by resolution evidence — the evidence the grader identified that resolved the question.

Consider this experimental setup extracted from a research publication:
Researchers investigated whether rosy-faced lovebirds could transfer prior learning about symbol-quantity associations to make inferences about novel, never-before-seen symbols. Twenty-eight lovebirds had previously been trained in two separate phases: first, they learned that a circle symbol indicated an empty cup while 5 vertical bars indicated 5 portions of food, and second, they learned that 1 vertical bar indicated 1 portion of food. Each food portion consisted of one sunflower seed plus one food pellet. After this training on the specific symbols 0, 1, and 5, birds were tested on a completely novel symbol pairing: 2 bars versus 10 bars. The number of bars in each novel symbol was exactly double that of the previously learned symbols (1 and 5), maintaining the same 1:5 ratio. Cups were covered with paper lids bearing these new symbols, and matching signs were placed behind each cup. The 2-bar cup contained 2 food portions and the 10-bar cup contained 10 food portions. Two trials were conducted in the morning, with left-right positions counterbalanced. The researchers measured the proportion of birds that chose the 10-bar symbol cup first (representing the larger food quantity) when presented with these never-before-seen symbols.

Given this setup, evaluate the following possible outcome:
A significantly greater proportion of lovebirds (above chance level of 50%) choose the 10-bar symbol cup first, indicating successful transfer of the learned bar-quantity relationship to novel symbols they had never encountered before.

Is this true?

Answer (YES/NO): YES